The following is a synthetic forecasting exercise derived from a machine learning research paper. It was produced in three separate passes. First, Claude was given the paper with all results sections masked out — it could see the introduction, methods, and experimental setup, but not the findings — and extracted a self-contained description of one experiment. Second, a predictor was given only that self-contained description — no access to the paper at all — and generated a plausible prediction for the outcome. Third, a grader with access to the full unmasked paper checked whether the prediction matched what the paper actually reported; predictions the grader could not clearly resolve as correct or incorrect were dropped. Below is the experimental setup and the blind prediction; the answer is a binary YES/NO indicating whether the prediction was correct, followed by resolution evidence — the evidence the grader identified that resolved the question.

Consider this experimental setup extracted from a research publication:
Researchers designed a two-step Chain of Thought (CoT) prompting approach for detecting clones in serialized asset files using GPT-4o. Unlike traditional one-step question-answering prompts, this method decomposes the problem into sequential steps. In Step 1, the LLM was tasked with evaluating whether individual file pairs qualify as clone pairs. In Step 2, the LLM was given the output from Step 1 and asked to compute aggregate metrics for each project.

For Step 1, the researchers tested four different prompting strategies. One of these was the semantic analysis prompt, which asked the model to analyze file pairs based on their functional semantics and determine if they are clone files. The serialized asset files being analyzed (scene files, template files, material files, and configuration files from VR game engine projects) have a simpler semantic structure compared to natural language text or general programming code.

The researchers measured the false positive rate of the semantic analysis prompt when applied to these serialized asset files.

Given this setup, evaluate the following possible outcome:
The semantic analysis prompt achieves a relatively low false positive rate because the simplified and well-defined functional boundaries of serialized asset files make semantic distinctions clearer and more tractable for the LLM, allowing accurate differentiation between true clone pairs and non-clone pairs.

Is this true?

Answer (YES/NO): NO